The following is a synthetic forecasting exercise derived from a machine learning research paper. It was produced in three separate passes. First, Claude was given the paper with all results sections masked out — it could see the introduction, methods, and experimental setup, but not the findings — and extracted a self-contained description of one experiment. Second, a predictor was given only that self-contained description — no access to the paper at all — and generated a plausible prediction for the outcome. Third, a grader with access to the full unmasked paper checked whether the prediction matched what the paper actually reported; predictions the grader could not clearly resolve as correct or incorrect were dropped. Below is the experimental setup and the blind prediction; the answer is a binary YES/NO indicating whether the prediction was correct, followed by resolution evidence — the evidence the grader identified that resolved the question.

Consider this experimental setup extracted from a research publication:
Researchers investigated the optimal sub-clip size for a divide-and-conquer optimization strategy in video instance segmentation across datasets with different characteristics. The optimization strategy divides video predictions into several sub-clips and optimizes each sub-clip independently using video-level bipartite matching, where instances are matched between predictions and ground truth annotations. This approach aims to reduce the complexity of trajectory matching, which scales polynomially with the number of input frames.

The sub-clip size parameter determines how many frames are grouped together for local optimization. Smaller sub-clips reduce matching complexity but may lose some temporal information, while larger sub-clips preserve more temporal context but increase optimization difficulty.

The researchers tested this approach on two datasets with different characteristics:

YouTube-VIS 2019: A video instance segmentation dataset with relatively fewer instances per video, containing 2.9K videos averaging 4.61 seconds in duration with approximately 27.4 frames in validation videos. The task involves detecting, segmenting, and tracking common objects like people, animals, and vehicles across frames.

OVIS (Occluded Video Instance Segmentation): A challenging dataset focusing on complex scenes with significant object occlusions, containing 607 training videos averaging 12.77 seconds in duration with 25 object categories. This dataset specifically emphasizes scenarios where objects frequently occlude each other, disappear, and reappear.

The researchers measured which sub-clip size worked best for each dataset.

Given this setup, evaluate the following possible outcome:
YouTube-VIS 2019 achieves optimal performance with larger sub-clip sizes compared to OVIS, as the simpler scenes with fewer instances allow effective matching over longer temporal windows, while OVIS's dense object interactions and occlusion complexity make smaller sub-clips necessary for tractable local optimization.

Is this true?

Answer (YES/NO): YES